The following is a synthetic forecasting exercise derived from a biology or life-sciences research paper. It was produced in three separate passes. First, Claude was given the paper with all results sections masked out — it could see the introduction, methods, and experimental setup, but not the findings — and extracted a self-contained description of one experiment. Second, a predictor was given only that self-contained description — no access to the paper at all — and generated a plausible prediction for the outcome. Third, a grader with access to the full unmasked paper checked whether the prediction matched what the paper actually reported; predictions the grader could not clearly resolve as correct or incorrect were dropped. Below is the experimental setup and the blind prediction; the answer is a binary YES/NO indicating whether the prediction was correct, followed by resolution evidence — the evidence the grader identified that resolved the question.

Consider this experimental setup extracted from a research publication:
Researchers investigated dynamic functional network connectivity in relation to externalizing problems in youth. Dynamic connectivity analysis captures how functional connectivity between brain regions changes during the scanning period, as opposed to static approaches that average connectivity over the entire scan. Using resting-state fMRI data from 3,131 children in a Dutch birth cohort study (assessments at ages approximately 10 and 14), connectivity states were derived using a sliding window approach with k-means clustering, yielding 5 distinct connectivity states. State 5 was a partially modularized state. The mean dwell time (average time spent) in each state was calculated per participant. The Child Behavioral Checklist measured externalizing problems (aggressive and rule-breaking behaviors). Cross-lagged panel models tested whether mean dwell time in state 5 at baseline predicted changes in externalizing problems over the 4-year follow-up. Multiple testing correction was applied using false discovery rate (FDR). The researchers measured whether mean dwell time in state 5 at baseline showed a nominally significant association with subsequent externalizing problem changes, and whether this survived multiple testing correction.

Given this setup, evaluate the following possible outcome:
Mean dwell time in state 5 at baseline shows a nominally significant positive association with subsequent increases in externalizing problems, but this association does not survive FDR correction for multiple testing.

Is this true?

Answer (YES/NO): NO